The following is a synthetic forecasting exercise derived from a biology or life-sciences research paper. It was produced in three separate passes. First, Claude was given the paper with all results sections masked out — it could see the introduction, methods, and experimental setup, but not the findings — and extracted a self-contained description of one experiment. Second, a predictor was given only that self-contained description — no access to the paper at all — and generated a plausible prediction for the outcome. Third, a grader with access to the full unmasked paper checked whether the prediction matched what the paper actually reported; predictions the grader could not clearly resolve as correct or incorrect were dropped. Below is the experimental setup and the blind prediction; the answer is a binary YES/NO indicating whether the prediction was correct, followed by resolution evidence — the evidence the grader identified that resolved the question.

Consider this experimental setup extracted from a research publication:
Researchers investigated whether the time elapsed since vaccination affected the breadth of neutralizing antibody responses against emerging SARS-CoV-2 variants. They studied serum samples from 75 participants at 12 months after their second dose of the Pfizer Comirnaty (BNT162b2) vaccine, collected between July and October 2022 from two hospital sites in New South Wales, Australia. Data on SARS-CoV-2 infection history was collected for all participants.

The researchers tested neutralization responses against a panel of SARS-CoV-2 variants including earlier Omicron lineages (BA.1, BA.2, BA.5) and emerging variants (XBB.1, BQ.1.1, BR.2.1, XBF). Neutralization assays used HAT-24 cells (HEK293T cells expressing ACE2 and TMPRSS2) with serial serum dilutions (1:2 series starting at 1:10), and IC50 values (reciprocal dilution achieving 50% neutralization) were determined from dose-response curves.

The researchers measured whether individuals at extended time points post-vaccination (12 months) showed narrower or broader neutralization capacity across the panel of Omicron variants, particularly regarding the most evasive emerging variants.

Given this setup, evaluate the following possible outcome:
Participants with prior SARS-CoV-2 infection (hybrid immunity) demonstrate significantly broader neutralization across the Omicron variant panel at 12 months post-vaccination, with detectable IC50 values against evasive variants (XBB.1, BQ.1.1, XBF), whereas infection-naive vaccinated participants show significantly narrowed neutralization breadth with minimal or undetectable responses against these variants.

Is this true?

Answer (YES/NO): NO